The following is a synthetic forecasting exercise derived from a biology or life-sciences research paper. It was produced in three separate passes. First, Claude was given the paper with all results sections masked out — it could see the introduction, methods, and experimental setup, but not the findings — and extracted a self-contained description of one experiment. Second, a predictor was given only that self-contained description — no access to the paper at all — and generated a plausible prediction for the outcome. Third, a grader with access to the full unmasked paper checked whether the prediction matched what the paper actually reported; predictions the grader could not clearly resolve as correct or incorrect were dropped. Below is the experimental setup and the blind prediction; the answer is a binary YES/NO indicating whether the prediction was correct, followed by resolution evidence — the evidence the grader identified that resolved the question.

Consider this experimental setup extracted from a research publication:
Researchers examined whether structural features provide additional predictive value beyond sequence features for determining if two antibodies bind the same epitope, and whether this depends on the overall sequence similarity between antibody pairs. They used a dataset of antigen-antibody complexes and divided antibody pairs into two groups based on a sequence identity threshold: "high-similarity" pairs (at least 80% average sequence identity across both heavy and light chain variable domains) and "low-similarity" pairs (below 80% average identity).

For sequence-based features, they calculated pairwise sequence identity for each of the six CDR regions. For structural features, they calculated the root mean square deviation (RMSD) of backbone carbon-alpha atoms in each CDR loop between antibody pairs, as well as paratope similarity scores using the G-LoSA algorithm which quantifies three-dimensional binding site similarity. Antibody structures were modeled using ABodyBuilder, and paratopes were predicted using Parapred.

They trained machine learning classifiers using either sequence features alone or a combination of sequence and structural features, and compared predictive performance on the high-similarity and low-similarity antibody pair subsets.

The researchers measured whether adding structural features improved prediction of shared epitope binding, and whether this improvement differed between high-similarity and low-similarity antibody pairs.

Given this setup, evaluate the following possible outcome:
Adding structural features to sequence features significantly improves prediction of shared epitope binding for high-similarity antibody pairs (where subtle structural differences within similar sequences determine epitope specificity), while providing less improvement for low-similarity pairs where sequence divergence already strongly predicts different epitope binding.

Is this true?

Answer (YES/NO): NO